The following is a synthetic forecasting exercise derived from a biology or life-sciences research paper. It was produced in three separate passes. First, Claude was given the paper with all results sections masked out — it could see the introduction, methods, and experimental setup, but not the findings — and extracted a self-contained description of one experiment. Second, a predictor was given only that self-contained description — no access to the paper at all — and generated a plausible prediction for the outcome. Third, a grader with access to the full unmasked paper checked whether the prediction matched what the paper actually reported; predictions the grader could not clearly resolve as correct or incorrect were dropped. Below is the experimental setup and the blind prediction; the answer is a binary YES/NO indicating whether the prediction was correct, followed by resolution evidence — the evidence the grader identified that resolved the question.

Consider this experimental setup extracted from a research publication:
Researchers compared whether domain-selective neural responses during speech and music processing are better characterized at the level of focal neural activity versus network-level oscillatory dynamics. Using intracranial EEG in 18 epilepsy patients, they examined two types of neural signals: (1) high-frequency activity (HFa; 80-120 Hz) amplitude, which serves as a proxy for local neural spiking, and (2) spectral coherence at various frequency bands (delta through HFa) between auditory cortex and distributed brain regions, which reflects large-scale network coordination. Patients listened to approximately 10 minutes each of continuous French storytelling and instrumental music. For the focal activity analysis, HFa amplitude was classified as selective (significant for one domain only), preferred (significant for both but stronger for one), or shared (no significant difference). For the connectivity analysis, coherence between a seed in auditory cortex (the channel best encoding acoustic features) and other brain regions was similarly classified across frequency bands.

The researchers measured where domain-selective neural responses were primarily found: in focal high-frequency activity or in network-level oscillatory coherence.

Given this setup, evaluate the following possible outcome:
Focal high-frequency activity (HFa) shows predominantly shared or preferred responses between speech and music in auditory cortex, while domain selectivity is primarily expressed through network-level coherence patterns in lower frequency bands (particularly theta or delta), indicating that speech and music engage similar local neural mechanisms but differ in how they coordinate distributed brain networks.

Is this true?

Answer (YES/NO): NO